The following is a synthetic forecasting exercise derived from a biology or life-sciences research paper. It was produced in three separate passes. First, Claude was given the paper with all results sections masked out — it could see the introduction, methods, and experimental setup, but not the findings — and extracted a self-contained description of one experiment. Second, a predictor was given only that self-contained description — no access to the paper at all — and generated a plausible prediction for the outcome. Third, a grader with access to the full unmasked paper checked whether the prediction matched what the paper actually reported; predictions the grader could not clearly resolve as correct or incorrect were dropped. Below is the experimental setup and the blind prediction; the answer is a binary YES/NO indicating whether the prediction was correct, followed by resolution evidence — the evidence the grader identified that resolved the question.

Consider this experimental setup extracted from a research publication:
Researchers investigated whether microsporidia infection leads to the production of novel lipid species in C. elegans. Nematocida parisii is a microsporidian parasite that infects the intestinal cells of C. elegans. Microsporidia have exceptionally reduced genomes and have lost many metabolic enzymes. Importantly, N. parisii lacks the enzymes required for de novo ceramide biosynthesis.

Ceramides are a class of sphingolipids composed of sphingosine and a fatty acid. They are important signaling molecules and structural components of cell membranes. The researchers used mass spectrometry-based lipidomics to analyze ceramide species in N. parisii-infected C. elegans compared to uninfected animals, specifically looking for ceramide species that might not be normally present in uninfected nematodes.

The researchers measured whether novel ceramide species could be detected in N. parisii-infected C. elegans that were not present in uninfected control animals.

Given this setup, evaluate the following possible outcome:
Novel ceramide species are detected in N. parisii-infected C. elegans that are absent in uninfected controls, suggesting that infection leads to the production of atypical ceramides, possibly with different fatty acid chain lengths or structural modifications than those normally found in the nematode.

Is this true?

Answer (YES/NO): YES